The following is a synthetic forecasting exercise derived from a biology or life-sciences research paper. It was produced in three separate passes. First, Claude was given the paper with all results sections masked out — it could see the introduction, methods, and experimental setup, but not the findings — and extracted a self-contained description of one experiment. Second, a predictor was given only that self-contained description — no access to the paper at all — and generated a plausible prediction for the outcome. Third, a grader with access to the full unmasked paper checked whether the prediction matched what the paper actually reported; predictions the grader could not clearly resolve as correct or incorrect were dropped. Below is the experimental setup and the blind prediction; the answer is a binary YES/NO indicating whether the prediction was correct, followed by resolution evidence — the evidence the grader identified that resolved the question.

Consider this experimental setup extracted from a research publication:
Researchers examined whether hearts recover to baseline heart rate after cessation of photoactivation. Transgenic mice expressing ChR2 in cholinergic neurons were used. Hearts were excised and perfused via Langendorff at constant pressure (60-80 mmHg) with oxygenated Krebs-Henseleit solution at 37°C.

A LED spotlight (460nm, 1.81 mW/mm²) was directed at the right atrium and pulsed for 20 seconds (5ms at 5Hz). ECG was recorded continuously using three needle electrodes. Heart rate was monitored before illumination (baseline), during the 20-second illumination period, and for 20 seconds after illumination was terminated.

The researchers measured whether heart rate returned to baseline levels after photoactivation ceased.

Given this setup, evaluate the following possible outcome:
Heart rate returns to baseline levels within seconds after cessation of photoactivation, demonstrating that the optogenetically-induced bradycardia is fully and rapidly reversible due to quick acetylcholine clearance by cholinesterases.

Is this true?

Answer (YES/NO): YES